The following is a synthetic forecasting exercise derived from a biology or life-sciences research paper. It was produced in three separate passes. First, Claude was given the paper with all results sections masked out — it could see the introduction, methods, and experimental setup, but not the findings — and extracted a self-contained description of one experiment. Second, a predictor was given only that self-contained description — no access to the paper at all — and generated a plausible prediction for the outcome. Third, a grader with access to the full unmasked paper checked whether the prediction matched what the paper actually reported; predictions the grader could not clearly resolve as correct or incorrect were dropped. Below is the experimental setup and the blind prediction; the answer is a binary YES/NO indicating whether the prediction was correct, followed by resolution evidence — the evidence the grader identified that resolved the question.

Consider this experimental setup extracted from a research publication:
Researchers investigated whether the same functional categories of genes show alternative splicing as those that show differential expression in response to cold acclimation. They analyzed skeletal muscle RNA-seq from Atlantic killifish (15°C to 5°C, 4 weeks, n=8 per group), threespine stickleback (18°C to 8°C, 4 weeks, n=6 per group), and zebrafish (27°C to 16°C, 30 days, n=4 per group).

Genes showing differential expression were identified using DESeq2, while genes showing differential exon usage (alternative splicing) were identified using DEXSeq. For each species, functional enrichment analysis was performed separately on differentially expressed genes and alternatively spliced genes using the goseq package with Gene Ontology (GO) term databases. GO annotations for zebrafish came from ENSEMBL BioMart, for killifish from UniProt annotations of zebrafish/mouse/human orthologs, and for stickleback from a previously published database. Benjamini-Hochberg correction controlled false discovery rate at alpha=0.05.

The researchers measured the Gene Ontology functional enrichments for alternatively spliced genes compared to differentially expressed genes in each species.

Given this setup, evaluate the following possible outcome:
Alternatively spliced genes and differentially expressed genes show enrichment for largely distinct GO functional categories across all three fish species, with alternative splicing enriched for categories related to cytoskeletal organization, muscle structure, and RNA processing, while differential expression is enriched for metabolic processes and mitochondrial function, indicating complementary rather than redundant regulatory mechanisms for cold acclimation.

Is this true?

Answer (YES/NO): NO